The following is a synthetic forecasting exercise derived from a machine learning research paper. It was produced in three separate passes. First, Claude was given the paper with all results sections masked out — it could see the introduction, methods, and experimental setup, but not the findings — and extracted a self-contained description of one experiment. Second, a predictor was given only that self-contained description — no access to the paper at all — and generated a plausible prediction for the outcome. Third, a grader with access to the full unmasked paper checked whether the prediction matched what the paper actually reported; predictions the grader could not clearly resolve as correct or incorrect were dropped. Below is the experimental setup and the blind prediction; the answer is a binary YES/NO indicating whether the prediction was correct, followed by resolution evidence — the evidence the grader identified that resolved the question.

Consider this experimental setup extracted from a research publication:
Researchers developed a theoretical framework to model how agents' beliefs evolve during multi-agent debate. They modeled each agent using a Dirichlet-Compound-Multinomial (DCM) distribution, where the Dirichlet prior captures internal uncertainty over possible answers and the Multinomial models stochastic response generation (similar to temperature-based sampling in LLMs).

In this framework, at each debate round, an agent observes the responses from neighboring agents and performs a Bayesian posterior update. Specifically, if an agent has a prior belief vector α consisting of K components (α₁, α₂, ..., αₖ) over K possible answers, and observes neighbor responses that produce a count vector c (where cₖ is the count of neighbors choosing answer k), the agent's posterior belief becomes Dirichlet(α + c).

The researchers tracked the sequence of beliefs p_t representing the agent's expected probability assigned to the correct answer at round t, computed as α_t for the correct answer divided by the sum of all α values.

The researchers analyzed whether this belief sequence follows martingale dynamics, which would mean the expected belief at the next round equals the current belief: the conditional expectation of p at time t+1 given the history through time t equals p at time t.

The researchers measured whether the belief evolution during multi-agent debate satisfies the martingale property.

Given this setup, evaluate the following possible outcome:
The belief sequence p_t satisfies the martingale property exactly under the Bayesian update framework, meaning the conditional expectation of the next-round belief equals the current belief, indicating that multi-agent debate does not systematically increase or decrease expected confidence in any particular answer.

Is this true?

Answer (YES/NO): YES